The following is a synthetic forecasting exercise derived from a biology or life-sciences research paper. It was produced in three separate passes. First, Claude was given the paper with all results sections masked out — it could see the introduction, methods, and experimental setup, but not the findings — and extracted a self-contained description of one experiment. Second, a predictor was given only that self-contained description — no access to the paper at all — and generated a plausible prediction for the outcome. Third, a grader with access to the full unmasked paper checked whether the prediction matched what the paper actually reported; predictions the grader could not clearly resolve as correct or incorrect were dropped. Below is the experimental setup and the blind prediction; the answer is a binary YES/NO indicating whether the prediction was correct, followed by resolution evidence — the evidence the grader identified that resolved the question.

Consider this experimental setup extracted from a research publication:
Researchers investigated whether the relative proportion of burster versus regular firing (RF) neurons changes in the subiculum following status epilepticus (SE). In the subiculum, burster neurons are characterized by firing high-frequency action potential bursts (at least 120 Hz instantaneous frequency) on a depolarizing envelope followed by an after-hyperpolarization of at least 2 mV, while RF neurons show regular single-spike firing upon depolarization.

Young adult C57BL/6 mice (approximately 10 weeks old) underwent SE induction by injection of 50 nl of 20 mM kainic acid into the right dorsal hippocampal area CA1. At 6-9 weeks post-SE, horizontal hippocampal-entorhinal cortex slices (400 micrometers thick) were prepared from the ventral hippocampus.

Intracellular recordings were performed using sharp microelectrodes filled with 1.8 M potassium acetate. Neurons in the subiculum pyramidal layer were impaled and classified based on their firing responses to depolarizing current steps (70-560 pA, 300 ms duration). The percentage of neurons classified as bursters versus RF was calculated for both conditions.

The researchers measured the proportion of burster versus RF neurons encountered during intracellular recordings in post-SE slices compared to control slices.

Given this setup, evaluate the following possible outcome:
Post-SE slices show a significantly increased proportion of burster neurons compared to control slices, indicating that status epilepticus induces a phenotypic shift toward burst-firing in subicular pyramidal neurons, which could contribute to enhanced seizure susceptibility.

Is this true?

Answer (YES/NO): NO